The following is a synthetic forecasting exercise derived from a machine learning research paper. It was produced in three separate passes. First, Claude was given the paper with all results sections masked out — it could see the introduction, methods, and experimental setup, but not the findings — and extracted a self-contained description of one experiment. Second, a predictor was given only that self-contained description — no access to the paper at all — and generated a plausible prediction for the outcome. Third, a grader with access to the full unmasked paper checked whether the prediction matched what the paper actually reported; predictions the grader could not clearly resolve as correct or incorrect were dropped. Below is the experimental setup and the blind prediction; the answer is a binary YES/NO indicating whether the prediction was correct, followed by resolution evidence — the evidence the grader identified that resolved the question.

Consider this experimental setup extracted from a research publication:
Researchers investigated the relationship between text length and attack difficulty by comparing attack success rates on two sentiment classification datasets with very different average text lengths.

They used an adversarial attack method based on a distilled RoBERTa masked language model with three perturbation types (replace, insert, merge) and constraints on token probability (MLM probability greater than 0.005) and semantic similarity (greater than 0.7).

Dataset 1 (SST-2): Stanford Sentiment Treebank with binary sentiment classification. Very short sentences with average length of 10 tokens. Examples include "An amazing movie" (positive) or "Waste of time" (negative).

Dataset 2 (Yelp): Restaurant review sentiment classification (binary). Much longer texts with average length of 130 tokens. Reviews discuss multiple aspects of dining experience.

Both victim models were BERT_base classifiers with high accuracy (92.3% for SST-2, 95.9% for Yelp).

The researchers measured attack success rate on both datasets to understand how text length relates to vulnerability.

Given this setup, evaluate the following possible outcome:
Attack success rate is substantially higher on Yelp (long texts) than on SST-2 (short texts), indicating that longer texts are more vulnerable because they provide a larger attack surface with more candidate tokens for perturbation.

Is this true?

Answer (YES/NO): NO